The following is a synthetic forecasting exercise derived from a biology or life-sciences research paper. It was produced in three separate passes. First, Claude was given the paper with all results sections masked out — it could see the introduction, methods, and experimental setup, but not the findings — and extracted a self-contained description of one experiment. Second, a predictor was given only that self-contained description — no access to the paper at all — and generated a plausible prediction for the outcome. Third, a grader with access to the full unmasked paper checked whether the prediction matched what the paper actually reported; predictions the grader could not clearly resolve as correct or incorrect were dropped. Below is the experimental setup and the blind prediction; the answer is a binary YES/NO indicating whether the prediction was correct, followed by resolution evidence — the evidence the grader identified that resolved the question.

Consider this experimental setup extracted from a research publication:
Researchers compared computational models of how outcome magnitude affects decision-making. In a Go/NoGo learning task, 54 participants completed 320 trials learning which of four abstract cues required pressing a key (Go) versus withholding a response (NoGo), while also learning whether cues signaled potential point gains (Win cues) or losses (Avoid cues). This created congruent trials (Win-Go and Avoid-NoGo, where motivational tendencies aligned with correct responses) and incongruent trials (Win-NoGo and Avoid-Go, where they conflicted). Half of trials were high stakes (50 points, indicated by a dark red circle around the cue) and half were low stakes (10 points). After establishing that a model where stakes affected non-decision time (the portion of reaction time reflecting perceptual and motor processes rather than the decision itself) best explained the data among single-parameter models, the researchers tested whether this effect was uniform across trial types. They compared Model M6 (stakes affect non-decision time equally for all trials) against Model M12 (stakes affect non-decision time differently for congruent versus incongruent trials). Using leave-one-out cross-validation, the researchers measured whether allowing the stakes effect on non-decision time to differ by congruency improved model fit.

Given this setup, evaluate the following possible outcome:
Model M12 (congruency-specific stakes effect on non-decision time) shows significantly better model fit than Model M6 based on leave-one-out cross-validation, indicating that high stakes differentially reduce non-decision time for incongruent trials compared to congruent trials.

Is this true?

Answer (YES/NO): NO